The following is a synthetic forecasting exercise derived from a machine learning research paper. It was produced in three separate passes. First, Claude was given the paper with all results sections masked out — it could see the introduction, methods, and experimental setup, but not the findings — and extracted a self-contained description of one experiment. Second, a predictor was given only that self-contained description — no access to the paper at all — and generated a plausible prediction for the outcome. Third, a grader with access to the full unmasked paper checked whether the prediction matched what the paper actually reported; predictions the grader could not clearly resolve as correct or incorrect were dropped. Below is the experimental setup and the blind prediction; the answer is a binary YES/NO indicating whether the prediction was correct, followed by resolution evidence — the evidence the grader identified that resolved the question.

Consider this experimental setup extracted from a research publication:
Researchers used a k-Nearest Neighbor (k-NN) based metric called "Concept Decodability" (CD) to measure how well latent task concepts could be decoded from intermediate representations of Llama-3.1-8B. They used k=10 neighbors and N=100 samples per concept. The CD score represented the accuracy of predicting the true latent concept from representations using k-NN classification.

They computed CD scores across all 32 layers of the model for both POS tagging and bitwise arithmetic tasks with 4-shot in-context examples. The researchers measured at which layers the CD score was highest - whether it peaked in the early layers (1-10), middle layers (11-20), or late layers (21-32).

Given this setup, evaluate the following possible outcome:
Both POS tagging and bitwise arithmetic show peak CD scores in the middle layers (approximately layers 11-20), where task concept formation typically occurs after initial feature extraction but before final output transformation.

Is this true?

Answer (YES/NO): YES